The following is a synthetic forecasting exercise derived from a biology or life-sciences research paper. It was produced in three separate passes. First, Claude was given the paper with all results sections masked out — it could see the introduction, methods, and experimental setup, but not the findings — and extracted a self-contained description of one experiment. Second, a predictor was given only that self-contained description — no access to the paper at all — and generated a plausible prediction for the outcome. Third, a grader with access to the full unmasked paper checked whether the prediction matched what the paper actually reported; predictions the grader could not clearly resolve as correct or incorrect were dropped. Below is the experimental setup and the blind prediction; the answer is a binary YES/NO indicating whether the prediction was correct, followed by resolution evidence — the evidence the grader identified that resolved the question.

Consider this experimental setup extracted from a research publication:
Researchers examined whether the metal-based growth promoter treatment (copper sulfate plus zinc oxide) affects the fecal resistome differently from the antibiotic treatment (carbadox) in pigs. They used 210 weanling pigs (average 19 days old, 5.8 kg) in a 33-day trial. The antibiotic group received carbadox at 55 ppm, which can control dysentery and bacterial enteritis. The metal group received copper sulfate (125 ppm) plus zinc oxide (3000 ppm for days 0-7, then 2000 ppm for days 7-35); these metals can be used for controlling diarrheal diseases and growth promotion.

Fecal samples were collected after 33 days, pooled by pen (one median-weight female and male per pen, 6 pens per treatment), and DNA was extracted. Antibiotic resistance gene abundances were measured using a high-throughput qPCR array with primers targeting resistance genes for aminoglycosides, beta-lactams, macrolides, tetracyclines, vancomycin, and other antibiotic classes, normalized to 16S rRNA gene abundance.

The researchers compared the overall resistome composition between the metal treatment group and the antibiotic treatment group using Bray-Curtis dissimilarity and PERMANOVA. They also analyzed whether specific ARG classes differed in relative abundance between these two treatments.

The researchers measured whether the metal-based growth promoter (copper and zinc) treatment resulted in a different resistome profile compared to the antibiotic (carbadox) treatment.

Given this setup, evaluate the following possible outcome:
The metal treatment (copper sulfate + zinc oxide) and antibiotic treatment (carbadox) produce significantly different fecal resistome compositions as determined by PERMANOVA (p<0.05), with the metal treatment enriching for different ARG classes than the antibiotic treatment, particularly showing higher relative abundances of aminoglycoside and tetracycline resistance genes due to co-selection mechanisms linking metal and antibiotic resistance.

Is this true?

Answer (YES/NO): NO